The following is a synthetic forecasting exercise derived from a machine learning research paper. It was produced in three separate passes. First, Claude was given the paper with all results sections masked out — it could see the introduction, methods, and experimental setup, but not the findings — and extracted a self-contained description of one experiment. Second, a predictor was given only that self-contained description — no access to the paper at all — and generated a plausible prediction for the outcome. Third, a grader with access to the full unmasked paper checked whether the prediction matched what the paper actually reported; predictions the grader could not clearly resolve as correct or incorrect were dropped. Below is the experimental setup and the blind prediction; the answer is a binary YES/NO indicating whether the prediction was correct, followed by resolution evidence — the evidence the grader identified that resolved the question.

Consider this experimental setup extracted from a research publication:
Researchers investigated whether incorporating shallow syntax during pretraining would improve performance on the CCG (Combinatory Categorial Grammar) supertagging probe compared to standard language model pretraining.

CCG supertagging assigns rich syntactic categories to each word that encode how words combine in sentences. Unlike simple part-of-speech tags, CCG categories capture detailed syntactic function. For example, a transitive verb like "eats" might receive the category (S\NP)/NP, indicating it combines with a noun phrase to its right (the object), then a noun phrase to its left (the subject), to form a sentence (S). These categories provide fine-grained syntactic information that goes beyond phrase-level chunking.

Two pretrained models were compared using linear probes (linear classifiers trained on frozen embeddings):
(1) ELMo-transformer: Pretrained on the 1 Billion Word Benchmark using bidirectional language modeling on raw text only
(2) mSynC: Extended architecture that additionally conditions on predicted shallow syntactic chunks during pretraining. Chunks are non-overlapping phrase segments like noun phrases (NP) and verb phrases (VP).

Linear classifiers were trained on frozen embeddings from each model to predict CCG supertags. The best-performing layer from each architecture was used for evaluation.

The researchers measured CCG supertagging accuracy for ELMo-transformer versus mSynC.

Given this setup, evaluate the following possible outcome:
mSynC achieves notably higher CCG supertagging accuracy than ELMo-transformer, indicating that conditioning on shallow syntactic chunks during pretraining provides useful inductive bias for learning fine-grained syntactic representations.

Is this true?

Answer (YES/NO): NO